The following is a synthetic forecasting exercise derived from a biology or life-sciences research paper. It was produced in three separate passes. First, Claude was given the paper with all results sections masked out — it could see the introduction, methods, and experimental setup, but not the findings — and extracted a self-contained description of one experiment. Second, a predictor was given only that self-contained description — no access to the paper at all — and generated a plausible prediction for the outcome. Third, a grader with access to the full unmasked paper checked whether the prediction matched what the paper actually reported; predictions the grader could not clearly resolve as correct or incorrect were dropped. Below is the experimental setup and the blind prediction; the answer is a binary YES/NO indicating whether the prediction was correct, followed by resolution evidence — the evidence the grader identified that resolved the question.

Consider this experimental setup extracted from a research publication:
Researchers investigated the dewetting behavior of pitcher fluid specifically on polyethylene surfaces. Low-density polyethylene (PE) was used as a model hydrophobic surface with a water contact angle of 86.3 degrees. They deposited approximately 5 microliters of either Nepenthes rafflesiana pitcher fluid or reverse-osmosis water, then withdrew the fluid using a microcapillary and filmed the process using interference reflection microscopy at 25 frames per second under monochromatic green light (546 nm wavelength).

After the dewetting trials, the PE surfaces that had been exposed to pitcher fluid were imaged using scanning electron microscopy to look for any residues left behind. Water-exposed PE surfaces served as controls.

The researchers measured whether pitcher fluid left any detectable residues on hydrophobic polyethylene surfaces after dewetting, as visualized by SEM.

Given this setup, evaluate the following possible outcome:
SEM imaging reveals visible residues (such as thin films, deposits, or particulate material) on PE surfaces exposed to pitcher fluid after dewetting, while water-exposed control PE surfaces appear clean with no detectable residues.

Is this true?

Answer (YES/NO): YES